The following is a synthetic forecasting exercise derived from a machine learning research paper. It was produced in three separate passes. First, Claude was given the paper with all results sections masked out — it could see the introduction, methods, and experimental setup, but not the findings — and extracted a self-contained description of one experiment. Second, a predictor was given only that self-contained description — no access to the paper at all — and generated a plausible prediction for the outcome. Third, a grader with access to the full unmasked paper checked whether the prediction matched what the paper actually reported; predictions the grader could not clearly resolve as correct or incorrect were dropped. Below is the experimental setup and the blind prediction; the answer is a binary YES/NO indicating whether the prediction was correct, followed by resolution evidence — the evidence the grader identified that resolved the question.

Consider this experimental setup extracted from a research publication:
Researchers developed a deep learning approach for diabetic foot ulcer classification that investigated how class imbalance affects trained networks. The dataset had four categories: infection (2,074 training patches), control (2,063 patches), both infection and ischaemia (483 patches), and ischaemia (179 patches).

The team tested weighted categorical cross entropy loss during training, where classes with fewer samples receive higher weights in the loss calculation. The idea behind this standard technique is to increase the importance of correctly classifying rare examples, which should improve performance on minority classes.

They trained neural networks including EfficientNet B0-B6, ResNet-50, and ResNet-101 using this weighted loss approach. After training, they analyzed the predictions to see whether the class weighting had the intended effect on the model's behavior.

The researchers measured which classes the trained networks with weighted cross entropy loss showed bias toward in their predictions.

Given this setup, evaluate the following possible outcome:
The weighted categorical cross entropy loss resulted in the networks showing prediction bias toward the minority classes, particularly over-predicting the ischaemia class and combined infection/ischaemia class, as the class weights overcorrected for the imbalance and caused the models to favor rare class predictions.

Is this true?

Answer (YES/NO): NO